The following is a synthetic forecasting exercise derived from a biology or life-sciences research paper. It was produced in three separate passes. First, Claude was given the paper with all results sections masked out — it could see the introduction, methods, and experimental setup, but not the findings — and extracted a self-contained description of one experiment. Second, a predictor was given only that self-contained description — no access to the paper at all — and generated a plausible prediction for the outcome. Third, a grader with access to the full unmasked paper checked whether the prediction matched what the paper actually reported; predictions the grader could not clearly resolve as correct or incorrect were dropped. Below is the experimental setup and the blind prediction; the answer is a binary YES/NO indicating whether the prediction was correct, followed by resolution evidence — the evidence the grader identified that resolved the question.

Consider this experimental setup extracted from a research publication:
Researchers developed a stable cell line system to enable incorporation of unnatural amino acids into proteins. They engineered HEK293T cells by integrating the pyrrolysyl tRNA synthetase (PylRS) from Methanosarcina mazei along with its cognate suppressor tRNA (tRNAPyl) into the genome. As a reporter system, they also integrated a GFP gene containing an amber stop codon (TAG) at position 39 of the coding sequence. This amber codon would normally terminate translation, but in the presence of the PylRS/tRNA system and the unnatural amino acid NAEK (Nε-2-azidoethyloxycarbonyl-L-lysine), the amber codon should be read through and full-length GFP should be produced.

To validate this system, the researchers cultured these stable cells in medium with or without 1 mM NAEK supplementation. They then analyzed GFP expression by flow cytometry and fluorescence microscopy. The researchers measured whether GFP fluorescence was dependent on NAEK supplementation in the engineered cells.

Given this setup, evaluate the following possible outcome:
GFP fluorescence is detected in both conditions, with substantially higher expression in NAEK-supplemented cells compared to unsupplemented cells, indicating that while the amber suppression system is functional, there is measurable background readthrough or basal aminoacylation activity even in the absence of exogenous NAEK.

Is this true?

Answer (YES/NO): NO